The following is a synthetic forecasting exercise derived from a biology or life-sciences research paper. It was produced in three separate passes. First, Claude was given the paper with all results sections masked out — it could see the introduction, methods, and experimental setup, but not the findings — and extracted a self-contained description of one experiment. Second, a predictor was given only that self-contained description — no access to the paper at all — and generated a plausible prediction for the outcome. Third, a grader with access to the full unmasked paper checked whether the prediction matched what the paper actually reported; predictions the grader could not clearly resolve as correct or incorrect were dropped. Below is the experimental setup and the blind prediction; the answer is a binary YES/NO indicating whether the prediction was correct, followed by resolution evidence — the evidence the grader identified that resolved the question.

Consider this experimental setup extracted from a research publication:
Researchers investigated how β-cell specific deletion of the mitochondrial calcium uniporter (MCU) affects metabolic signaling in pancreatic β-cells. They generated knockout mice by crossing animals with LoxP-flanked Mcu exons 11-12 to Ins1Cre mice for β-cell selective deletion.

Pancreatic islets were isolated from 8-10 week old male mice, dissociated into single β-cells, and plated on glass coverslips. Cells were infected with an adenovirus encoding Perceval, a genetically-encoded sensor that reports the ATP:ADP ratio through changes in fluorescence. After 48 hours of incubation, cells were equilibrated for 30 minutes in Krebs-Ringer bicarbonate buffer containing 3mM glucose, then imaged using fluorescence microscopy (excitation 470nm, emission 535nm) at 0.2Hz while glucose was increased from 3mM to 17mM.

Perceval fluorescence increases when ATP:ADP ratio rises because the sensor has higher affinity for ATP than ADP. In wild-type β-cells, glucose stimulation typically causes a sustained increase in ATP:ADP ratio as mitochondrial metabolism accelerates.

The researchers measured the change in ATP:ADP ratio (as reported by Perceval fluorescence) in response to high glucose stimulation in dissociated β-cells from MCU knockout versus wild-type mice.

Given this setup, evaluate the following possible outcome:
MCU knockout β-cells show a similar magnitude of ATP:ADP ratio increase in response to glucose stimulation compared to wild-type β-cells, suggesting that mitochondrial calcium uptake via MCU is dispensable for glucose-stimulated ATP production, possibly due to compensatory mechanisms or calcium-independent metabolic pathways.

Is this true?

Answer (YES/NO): NO